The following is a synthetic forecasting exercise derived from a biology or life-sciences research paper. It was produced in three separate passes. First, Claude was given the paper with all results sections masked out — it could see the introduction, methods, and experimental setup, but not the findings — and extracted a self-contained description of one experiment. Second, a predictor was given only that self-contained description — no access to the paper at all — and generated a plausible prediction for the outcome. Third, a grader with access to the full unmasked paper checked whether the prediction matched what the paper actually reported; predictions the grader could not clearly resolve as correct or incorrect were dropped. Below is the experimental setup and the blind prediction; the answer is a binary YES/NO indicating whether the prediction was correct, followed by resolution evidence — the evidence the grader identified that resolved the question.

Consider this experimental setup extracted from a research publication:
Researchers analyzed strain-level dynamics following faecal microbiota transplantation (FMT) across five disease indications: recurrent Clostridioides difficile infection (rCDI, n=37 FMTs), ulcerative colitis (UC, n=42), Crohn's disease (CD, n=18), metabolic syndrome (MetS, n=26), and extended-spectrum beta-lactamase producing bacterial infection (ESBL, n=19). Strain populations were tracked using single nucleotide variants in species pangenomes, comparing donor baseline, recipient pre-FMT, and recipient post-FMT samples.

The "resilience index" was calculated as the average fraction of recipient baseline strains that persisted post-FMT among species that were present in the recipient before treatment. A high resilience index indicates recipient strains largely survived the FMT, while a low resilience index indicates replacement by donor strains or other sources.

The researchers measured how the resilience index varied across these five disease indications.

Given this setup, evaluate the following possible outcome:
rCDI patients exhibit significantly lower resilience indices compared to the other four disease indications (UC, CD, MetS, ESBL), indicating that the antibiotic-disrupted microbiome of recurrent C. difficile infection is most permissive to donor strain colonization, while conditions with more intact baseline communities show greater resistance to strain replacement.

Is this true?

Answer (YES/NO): NO